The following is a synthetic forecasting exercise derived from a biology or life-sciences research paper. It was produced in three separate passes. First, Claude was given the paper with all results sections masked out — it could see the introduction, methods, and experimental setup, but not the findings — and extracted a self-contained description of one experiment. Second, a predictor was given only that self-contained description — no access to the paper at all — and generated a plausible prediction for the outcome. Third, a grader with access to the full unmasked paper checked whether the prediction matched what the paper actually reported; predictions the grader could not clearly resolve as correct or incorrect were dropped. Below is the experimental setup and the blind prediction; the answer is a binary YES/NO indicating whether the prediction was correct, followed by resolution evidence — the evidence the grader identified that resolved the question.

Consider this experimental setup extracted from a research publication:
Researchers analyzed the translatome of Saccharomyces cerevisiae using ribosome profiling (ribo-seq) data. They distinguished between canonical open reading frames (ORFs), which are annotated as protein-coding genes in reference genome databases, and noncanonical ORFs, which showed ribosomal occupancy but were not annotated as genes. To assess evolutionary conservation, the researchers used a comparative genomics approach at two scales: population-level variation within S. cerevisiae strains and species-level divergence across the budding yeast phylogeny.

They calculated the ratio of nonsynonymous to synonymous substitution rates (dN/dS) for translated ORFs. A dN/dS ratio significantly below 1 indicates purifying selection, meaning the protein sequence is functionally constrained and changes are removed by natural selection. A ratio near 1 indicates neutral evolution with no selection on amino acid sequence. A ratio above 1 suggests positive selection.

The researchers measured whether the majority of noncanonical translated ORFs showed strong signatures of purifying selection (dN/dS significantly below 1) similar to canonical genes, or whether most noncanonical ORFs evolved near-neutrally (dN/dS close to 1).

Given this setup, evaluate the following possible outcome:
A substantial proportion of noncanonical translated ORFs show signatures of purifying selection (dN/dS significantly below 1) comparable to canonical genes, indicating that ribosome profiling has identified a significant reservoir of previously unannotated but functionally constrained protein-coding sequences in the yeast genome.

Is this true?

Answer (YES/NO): NO